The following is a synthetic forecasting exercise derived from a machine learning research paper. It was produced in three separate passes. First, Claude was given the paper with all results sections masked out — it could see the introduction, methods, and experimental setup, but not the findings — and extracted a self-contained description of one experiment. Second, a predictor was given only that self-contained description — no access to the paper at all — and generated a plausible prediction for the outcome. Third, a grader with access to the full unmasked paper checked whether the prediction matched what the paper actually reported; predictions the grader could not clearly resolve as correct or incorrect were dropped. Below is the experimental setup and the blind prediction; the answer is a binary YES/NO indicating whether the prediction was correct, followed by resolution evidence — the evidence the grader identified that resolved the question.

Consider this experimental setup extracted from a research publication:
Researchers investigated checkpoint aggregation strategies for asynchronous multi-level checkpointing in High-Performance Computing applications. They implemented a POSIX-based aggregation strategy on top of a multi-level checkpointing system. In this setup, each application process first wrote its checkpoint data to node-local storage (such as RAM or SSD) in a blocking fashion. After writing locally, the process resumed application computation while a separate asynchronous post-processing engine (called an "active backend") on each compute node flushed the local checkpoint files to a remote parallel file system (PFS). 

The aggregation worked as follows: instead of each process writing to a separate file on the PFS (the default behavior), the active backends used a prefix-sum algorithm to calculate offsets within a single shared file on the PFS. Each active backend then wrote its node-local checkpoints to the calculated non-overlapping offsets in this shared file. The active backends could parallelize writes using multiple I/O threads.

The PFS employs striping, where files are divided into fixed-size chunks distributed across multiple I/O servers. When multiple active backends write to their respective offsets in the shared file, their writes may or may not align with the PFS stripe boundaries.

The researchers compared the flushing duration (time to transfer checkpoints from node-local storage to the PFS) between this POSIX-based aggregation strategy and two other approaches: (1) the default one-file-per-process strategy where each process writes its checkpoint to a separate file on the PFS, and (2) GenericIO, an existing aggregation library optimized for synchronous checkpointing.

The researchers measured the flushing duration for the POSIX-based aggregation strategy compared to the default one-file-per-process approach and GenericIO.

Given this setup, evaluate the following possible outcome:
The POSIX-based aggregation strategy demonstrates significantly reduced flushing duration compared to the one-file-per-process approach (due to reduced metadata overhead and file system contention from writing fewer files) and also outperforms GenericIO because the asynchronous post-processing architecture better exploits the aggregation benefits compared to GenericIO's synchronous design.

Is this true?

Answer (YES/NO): NO